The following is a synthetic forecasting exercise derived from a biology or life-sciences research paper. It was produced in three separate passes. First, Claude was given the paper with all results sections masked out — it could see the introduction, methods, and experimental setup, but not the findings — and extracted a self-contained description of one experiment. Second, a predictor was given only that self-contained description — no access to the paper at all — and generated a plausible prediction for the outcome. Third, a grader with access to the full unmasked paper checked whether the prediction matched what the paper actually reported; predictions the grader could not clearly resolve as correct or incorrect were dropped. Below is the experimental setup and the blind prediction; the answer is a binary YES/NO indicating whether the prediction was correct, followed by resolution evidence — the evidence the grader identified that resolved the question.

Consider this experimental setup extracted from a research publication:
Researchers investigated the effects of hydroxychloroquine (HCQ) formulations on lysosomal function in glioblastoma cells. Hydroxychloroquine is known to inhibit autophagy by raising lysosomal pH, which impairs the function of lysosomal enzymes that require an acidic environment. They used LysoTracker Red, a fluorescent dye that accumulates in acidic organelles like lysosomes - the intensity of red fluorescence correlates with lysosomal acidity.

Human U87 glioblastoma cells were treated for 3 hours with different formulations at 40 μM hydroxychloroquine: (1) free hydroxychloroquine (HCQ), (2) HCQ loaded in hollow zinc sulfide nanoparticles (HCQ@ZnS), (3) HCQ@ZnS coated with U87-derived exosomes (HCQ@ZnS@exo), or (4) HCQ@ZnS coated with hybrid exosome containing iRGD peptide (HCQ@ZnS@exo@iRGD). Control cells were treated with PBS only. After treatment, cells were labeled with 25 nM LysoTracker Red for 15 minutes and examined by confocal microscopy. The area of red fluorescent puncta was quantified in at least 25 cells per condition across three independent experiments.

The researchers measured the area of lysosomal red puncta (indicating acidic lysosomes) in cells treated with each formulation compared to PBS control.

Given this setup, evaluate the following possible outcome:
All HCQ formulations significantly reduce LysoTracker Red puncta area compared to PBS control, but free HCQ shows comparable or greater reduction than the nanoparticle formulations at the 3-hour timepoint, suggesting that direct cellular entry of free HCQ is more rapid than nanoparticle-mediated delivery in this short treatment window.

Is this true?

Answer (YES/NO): NO